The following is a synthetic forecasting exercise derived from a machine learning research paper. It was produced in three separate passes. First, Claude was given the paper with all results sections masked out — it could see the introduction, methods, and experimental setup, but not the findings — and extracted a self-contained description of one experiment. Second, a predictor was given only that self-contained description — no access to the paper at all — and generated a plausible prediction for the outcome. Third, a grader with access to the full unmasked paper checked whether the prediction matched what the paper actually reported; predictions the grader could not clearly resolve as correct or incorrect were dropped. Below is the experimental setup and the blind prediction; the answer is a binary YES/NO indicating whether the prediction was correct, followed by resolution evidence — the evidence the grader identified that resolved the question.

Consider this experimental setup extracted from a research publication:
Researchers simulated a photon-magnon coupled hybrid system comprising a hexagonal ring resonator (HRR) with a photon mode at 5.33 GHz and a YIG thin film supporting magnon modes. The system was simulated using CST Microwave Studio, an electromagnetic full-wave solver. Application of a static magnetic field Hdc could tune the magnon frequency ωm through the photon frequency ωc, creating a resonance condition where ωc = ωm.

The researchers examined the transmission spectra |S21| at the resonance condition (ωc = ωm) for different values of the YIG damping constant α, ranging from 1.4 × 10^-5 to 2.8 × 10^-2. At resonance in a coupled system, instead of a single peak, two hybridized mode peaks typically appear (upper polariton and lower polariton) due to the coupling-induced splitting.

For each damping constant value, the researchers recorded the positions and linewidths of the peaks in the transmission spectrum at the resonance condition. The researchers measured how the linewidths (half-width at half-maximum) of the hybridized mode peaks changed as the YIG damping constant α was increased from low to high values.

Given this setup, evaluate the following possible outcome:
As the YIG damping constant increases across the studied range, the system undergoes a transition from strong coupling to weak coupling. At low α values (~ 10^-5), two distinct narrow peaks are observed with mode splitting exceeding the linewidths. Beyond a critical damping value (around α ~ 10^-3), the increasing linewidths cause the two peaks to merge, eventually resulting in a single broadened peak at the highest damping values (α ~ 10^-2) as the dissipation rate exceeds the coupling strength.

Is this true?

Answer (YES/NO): NO